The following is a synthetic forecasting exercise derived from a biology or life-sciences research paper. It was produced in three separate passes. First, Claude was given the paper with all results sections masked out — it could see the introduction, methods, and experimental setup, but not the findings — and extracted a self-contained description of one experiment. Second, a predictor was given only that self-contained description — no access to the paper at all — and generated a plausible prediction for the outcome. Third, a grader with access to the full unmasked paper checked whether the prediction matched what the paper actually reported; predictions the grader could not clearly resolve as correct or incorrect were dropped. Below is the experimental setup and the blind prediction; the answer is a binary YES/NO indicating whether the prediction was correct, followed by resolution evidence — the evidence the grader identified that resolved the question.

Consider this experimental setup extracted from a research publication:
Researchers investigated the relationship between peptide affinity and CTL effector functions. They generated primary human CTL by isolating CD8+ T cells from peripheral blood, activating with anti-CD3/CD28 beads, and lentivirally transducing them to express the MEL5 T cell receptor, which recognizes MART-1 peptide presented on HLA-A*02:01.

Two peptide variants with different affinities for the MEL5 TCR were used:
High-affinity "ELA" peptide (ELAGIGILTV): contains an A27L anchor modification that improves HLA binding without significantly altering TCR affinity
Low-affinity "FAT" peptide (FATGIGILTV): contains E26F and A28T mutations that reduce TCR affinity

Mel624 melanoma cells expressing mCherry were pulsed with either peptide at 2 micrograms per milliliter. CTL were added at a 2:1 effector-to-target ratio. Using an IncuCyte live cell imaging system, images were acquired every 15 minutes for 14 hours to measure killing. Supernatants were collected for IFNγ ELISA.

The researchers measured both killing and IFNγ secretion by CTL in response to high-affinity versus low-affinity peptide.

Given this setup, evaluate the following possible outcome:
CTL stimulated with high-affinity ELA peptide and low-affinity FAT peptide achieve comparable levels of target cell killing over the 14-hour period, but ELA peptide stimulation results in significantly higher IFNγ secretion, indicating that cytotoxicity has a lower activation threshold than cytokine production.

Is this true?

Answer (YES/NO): NO